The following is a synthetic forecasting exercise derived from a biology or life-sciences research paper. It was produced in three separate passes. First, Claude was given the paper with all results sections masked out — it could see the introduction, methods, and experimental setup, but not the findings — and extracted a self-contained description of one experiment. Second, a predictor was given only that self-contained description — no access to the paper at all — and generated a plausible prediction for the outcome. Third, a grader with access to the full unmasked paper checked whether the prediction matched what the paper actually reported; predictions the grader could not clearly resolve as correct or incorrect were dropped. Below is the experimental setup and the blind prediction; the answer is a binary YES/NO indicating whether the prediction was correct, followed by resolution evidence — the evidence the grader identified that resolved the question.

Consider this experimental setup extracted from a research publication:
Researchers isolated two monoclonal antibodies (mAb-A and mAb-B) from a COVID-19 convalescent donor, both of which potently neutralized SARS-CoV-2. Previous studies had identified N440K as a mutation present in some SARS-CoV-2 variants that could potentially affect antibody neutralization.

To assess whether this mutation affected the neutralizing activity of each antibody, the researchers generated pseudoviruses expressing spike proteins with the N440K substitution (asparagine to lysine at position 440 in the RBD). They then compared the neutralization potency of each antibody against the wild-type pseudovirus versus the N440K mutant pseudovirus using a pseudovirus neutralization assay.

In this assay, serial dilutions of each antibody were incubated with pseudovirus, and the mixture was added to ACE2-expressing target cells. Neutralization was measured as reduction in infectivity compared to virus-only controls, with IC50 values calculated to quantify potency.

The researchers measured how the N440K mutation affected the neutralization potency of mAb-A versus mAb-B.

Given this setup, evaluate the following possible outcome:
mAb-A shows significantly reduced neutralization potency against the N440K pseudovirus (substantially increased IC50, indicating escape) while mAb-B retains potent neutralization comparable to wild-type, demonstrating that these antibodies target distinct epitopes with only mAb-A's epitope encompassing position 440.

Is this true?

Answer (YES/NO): YES